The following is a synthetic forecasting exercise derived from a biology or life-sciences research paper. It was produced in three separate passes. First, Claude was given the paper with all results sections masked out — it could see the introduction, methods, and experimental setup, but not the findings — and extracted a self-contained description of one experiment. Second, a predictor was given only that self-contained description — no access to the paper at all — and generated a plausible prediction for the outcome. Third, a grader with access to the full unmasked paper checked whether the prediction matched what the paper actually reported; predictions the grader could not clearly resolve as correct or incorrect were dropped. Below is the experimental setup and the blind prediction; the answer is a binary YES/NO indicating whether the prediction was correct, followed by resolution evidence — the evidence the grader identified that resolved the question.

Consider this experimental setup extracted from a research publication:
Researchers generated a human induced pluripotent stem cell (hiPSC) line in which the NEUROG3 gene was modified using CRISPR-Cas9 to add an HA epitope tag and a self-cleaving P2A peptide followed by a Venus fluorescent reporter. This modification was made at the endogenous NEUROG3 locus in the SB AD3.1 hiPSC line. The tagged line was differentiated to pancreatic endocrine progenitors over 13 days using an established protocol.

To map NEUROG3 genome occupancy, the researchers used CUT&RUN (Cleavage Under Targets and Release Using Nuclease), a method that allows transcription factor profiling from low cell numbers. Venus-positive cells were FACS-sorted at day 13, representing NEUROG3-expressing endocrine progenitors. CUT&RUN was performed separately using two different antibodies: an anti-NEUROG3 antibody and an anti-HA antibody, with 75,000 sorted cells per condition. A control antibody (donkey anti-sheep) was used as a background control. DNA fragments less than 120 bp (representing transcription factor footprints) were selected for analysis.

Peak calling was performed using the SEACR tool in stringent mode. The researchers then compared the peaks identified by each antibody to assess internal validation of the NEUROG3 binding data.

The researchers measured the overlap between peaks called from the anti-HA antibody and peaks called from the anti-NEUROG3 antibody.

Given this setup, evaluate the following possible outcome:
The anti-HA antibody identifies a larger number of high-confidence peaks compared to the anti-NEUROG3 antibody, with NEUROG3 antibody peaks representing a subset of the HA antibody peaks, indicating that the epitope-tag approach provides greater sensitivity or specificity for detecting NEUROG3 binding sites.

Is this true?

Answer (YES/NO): NO